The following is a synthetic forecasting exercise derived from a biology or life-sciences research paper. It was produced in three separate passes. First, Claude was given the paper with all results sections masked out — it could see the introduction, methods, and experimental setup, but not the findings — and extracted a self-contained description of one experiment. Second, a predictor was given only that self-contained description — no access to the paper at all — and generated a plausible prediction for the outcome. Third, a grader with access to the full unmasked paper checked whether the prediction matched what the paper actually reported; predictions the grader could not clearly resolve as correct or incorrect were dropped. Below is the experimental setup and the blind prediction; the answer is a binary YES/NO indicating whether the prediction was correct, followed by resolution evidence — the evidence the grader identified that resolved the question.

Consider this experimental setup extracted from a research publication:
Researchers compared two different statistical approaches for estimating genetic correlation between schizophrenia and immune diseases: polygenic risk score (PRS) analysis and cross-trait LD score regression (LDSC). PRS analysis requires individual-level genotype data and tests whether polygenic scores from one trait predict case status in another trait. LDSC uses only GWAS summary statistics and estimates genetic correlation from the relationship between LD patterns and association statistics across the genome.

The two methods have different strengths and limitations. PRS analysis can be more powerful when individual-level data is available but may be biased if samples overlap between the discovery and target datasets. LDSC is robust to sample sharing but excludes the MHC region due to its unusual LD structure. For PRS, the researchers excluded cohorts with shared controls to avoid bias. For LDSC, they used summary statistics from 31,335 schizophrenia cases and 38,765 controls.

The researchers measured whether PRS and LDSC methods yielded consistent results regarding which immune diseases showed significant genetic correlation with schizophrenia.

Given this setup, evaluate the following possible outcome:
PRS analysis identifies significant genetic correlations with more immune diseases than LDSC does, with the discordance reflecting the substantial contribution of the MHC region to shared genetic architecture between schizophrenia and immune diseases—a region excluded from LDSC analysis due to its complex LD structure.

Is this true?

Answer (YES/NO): NO